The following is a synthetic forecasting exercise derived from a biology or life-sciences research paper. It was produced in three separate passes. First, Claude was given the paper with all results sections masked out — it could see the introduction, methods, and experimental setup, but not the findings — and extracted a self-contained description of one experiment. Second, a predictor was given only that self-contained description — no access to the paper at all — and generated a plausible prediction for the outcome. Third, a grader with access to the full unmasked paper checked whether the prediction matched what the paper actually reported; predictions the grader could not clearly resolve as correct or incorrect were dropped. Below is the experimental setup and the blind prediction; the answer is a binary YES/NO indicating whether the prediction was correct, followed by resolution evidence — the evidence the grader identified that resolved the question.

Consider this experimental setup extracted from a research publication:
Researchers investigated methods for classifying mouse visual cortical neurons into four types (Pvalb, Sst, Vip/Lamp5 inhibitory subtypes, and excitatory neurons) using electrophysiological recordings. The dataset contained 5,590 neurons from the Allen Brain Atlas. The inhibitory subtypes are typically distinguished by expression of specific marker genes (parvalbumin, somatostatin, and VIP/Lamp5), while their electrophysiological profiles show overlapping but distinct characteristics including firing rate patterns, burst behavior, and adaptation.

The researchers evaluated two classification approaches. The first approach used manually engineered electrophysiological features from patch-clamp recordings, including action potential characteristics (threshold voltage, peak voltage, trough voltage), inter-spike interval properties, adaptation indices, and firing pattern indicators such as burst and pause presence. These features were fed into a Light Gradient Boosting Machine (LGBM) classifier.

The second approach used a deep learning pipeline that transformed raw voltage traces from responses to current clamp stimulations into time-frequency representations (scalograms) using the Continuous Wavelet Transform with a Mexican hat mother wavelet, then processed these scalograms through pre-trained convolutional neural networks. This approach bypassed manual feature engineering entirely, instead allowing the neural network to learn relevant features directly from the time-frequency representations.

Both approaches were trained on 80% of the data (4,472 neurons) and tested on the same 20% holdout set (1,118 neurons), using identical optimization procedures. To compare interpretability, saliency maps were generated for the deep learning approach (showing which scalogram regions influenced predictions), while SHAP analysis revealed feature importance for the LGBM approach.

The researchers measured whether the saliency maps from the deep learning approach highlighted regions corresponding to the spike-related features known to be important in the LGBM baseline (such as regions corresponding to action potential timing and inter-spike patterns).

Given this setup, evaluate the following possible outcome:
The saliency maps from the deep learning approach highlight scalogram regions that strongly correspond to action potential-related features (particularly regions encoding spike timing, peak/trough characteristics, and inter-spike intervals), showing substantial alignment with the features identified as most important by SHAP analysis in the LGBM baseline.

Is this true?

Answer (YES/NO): YES